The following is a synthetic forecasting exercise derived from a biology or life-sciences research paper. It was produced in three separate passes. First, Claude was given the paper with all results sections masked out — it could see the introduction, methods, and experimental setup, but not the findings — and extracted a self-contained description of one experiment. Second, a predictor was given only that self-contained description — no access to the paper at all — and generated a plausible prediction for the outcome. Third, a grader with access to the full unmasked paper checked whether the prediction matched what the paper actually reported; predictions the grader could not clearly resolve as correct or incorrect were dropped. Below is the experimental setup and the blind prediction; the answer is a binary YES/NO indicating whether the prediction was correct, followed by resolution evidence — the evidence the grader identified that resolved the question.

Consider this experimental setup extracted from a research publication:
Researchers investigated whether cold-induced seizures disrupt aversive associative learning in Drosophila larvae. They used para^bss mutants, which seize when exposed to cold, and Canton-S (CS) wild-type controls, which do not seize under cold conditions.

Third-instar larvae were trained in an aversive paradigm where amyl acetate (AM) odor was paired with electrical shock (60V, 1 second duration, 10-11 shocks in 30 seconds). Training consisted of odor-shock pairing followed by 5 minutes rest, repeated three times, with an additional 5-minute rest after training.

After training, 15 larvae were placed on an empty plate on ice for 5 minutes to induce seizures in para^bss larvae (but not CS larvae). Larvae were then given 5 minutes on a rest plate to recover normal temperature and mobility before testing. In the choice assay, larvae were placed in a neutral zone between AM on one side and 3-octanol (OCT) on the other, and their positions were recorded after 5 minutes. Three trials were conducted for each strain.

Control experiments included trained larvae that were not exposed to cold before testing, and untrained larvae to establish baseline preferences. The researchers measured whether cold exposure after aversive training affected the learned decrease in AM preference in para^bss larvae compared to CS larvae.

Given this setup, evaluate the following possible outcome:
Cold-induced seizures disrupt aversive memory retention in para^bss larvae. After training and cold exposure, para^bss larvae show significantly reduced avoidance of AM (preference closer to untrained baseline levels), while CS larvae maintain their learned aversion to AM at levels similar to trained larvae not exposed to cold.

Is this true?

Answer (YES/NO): YES